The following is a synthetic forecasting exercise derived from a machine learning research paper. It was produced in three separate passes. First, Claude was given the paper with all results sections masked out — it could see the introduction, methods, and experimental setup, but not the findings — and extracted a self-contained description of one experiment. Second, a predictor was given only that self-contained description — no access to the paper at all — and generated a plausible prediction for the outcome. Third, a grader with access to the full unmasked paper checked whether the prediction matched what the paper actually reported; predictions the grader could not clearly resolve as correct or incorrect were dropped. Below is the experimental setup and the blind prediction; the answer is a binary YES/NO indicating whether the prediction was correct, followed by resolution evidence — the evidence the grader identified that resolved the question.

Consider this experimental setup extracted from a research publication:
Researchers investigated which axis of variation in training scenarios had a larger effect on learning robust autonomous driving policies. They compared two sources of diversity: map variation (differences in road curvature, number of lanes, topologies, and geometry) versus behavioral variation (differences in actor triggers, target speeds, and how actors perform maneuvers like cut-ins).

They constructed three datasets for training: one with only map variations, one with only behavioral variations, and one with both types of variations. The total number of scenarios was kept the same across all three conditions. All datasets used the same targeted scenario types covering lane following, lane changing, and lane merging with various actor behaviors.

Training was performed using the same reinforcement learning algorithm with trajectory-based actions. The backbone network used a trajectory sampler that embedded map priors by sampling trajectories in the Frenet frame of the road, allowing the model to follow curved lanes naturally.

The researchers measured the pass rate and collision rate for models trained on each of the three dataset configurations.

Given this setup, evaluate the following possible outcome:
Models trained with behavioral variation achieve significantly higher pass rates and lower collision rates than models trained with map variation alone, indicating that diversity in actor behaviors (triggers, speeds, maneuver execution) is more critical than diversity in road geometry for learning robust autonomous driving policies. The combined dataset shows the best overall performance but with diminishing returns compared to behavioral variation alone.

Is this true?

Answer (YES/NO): NO